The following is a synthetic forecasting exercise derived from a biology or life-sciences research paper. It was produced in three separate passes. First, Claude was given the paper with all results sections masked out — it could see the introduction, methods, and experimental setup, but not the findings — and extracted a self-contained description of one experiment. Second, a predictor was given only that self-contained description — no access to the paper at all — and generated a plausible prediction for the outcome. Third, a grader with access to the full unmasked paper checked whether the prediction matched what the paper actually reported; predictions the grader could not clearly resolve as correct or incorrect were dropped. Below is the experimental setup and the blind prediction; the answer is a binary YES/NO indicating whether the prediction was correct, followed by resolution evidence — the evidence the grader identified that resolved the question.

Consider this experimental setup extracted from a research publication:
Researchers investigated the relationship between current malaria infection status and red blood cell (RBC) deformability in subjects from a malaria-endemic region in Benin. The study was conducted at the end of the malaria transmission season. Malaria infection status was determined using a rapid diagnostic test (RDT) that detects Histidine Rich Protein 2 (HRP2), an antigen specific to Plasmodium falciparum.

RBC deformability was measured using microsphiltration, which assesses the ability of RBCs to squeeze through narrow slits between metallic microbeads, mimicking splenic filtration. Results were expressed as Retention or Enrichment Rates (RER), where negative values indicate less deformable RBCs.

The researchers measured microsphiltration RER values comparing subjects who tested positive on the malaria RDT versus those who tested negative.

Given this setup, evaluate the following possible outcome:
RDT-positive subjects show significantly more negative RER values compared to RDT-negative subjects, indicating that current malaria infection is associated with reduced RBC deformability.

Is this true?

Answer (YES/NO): NO